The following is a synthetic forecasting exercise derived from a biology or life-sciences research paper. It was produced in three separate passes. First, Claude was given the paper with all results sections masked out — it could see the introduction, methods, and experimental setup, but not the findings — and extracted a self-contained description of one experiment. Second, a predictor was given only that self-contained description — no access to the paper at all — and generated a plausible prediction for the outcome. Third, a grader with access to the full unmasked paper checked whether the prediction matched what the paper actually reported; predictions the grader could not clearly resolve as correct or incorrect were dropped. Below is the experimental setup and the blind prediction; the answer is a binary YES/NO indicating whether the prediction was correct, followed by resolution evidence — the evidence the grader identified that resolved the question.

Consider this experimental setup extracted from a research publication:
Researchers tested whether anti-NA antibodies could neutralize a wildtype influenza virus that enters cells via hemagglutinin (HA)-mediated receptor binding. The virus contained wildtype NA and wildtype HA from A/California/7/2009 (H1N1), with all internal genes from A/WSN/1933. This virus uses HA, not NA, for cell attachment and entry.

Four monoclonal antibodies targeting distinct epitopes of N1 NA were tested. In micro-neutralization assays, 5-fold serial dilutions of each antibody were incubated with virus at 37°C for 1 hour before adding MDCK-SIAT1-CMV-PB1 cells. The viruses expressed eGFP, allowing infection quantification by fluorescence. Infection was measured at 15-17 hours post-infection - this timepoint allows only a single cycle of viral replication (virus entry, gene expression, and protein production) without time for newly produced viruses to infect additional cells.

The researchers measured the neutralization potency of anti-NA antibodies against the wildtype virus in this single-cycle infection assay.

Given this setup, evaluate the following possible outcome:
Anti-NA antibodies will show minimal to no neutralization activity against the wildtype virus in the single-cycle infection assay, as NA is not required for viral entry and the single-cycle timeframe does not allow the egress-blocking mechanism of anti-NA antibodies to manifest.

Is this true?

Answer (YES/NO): YES